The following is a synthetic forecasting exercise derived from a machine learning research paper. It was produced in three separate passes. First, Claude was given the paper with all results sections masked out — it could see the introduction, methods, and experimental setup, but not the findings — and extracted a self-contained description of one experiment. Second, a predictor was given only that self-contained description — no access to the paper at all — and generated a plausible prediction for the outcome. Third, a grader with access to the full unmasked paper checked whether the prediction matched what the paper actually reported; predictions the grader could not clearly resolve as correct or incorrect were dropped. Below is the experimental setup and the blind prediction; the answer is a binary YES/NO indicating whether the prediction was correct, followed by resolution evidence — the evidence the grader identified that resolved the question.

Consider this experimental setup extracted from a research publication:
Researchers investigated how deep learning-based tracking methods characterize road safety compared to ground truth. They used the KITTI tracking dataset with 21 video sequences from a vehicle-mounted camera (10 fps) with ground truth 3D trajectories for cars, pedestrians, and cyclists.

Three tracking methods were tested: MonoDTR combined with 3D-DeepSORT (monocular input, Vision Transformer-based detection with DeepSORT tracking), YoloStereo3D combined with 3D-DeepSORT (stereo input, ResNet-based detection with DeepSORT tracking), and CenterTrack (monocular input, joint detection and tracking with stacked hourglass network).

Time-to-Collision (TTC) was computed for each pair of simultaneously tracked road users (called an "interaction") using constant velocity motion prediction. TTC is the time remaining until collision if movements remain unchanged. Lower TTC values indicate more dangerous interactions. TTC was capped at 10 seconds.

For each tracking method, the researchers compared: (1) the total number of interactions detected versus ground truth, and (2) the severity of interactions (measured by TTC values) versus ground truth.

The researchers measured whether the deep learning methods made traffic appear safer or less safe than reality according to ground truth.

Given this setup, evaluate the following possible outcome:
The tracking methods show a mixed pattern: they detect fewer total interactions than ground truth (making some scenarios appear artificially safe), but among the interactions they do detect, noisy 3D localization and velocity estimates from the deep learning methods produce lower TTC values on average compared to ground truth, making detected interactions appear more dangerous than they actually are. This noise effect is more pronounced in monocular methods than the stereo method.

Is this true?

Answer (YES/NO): NO